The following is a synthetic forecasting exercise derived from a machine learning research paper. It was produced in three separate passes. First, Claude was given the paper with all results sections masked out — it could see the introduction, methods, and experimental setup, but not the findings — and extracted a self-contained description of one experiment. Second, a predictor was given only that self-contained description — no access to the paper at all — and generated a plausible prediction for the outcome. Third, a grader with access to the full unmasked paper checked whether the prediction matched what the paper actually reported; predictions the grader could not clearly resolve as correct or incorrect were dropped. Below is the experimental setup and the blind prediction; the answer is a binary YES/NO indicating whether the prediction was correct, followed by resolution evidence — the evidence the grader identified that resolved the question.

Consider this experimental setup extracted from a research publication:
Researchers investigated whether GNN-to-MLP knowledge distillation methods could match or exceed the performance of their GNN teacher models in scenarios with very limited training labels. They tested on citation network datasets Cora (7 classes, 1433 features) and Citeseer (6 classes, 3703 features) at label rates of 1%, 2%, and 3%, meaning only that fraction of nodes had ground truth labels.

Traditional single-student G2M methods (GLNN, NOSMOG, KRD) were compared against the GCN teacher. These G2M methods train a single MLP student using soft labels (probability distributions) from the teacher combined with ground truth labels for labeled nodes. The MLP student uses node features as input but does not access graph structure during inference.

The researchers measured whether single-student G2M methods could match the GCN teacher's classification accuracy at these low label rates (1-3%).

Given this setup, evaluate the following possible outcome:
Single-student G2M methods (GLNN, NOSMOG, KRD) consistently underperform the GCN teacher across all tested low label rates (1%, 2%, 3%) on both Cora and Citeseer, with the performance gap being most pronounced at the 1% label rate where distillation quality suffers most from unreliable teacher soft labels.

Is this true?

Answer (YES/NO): NO